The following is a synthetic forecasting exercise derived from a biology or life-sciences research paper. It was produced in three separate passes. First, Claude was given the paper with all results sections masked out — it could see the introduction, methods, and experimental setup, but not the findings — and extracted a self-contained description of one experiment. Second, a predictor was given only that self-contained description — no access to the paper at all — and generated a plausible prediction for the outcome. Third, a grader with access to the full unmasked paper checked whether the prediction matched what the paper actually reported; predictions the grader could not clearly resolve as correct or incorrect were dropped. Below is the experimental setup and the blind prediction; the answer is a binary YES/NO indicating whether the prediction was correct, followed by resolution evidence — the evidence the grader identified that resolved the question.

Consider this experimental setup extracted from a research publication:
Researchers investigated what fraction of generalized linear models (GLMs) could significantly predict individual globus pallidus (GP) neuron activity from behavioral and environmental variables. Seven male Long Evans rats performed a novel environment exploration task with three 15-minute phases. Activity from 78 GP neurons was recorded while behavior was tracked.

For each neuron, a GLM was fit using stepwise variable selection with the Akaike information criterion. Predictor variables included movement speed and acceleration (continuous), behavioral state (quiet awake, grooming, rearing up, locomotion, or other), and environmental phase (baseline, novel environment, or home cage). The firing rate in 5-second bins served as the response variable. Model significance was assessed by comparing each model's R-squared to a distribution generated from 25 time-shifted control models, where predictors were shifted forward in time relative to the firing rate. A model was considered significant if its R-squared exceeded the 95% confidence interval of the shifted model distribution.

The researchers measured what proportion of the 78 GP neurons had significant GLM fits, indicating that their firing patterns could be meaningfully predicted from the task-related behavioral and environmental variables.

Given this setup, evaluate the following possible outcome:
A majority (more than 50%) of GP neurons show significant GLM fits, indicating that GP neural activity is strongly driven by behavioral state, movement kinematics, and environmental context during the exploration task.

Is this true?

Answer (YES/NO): YES